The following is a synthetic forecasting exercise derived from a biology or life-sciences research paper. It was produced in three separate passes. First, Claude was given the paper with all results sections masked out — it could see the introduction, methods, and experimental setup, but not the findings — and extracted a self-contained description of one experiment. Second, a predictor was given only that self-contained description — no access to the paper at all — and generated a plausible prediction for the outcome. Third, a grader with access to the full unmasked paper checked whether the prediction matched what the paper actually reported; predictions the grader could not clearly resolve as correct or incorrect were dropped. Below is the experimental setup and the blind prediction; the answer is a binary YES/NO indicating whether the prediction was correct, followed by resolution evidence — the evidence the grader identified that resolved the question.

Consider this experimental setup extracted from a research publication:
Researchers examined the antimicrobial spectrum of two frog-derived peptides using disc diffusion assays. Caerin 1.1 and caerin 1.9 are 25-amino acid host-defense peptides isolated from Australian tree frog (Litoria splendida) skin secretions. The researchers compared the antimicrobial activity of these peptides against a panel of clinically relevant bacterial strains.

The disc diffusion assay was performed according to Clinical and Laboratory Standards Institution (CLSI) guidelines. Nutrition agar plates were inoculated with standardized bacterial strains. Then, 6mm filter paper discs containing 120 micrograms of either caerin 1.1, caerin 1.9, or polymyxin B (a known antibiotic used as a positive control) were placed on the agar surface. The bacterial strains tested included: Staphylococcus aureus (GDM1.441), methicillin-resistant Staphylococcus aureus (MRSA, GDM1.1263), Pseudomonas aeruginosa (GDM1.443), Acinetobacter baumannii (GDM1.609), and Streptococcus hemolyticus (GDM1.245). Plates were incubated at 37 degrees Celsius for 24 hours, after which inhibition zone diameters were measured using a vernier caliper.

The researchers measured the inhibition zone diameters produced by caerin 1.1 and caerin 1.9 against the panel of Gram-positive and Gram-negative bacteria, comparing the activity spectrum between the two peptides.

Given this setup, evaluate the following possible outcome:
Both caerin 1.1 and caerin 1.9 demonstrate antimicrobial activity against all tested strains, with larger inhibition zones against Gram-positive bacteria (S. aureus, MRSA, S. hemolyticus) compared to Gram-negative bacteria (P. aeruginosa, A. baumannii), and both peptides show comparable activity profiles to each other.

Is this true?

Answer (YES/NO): NO